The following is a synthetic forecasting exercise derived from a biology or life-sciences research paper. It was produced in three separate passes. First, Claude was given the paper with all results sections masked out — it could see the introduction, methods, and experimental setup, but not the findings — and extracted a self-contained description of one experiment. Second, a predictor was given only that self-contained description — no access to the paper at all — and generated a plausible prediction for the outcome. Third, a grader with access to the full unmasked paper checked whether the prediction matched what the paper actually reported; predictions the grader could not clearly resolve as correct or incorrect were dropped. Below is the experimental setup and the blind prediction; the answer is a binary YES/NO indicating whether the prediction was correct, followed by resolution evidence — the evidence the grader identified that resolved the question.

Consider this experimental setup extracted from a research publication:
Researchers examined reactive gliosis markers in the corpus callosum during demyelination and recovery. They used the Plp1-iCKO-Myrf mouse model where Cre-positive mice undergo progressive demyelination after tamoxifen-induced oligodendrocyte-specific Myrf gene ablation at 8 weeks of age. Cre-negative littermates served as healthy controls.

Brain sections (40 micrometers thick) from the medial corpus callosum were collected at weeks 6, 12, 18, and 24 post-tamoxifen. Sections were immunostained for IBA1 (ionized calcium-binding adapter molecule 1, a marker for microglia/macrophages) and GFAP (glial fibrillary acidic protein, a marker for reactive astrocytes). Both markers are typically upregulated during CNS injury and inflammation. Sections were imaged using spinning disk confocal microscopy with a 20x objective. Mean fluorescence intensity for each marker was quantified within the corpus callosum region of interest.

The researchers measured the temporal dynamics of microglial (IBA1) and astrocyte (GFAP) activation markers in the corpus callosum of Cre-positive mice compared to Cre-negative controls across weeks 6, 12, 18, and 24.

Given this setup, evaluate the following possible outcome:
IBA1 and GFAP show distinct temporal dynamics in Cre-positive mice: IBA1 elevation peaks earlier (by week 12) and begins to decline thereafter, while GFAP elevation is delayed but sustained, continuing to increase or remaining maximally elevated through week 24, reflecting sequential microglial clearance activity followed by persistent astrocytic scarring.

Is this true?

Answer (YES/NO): NO